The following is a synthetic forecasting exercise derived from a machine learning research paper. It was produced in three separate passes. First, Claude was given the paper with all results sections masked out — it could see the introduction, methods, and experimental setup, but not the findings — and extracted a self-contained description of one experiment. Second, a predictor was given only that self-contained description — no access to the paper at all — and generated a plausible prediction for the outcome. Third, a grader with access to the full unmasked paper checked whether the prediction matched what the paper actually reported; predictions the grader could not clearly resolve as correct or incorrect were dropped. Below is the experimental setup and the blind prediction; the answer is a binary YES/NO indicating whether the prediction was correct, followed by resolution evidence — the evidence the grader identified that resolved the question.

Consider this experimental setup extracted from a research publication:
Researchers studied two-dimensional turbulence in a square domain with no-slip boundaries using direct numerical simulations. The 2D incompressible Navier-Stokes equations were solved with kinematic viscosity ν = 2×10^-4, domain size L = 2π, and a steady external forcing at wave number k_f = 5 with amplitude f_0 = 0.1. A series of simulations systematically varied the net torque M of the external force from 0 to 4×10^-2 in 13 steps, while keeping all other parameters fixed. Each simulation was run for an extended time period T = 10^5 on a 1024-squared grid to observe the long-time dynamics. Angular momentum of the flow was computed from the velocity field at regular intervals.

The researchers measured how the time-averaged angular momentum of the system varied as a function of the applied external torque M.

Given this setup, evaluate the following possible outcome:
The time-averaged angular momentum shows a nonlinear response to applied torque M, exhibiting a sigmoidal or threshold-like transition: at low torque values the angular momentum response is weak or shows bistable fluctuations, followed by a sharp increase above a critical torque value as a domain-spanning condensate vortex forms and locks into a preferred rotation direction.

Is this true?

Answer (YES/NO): NO